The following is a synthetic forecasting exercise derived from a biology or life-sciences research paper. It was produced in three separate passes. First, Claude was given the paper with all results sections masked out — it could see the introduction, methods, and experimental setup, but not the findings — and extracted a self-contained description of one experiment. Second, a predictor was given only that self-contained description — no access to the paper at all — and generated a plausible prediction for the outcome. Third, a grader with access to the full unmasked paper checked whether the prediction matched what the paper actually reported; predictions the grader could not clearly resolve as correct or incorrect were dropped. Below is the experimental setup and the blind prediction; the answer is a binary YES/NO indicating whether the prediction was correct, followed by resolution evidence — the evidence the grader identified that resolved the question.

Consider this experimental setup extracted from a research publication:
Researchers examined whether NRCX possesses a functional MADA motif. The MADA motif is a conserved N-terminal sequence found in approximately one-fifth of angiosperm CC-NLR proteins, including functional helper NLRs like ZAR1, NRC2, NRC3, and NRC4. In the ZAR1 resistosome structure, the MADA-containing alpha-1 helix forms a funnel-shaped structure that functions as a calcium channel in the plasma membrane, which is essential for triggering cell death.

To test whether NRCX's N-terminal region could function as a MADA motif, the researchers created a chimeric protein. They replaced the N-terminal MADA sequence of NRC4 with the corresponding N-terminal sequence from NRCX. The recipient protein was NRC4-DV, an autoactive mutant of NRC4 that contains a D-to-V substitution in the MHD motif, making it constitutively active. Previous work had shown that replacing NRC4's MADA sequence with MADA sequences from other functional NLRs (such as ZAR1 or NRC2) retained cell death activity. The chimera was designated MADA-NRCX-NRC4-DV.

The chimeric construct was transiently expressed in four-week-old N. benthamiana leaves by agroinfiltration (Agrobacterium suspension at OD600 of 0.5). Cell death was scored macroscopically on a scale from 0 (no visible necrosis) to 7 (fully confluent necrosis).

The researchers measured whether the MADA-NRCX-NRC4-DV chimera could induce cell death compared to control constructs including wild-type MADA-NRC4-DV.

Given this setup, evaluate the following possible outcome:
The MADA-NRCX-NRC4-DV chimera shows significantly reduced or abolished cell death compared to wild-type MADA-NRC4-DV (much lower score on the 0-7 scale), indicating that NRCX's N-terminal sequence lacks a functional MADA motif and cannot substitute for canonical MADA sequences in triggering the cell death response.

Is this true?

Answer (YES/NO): YES